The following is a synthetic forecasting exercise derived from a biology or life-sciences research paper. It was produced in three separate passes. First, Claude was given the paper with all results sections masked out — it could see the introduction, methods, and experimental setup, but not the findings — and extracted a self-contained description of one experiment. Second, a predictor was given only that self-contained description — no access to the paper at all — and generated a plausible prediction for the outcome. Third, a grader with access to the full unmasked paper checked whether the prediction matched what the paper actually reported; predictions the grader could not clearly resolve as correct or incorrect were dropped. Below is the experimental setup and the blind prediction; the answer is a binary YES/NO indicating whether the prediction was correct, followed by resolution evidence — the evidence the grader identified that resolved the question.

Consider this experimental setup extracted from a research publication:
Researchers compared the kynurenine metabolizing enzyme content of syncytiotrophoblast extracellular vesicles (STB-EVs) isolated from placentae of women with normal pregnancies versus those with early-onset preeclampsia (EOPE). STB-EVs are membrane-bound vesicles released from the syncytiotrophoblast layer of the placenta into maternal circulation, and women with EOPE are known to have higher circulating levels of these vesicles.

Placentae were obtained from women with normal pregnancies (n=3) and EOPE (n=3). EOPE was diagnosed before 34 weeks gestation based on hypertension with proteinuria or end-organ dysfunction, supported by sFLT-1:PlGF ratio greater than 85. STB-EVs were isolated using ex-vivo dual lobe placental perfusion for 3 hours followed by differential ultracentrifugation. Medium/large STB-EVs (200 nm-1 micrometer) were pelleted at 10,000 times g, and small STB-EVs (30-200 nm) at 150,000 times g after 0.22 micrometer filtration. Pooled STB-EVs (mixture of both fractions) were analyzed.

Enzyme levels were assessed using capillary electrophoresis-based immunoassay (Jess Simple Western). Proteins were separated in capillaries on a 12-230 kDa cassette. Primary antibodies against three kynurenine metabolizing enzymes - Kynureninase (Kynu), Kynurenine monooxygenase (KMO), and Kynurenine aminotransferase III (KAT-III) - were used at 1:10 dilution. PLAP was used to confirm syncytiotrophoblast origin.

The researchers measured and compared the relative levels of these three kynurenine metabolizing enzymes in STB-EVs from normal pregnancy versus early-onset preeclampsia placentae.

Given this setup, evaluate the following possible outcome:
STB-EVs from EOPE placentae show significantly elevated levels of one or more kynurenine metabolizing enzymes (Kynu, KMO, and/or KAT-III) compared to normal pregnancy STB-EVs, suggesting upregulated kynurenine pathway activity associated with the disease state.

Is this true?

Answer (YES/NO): NO